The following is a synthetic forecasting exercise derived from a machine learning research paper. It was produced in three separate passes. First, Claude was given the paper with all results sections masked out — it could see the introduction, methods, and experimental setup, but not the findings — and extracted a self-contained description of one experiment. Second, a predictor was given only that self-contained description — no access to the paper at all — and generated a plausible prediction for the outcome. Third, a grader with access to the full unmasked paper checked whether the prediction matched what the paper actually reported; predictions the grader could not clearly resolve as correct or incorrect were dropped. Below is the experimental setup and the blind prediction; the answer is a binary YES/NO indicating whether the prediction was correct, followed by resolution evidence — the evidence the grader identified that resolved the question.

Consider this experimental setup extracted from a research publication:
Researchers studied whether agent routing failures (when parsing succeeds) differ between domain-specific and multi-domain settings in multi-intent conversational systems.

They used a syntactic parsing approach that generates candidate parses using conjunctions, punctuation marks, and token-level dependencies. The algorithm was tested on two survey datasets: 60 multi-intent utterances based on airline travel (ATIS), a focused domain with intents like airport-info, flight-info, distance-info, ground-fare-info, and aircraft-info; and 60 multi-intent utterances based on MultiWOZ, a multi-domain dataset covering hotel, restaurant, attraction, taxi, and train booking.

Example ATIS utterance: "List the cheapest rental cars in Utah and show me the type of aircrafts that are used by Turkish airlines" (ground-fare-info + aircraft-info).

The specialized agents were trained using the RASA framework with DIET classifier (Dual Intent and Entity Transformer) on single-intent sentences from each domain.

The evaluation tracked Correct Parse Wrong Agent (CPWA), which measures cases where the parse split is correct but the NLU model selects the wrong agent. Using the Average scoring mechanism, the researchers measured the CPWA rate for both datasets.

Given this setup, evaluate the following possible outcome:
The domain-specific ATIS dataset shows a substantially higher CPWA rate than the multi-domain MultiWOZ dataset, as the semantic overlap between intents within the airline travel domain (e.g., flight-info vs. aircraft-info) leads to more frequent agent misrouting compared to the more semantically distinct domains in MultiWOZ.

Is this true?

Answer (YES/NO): NO